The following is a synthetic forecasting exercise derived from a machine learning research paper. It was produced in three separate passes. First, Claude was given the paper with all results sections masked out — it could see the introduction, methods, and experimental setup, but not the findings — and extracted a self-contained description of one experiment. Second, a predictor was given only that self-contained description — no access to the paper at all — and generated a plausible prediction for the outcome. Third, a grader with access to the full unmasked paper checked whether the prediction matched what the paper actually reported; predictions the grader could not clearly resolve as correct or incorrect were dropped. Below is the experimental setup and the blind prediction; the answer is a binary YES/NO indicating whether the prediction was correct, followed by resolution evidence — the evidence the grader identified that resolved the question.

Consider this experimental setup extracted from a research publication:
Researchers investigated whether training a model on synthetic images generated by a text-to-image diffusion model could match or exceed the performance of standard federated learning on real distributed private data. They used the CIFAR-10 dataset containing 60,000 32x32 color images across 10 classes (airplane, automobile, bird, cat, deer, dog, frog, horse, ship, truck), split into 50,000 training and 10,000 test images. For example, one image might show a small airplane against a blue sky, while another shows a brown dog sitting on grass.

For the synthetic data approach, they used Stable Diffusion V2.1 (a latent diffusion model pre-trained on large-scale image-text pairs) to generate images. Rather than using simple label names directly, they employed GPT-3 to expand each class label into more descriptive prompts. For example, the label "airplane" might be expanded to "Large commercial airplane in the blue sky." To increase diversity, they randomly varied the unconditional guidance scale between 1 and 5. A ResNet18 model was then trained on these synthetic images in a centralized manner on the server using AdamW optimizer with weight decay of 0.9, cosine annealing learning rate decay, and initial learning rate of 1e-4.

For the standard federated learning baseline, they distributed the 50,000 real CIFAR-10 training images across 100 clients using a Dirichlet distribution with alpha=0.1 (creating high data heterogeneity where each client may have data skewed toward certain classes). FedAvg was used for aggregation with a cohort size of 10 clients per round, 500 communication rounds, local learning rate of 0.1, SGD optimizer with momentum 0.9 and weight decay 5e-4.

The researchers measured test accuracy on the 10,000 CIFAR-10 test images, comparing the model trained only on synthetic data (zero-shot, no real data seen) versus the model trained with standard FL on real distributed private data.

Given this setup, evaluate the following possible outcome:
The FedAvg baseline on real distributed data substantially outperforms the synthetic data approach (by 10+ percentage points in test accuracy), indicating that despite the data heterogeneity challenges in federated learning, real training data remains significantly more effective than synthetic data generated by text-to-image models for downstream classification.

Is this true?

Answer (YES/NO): NO